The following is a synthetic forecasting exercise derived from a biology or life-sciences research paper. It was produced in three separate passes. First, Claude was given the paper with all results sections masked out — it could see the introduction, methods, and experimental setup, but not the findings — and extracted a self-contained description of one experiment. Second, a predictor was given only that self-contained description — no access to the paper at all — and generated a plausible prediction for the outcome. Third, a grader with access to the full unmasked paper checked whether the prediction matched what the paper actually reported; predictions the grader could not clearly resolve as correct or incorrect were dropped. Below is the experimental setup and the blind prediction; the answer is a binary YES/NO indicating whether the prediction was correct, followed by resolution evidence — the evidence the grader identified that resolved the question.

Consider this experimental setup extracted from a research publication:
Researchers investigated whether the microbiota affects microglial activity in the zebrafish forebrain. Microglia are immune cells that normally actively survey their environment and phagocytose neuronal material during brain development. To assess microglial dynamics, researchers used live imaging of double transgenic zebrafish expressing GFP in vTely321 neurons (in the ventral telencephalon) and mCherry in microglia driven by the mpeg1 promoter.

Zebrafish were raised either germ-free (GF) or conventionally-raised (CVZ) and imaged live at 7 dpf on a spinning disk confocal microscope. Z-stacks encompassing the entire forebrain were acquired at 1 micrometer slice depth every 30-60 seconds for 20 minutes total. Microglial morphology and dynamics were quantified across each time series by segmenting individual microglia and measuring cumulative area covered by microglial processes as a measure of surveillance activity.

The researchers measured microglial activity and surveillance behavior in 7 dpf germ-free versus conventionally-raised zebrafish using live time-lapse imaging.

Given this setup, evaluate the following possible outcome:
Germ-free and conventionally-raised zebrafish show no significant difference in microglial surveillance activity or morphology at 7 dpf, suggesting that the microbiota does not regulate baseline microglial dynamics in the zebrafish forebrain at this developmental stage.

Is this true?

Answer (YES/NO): YES